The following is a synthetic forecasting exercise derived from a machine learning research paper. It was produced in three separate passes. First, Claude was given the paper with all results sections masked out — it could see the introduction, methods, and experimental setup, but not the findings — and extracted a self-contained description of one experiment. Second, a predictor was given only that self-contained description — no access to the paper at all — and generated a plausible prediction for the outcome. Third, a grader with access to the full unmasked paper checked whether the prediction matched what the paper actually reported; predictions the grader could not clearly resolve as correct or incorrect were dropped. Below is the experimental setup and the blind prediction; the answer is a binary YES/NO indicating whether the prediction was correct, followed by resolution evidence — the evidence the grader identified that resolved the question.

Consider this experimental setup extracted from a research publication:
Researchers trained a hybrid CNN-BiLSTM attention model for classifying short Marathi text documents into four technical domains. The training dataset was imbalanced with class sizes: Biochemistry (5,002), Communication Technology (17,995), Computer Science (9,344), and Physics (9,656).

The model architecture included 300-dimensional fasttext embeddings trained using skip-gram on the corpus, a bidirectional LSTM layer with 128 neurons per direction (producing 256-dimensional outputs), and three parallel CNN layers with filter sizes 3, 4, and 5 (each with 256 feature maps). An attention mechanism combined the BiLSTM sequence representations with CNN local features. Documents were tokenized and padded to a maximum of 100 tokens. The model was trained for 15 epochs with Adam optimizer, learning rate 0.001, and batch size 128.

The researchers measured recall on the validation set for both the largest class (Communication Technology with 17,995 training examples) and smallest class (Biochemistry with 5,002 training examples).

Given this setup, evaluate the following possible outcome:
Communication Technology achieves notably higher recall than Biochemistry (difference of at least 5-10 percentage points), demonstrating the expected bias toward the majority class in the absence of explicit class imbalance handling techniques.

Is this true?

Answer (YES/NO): YES